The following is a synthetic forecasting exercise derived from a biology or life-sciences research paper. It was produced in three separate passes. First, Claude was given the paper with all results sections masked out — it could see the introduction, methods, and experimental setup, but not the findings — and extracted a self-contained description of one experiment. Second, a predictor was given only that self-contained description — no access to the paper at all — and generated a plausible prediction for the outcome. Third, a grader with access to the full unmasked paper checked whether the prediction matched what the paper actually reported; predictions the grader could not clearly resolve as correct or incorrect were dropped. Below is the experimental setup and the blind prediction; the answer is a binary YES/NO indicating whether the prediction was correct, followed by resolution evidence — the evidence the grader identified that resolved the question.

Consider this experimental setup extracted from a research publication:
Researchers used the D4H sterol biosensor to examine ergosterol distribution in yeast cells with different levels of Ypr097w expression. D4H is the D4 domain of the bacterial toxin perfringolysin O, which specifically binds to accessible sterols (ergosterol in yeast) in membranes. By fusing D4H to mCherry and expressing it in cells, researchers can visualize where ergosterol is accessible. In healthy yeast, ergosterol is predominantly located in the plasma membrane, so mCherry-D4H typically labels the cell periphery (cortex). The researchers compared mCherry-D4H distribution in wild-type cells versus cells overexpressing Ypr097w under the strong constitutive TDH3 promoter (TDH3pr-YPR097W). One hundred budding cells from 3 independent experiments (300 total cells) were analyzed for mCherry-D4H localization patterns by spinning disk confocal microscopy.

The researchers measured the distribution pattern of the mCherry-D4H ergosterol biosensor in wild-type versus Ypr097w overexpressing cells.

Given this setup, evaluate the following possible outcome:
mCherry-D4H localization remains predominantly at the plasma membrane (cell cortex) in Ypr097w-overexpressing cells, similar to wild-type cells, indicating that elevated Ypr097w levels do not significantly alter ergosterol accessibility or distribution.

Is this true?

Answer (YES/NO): NO